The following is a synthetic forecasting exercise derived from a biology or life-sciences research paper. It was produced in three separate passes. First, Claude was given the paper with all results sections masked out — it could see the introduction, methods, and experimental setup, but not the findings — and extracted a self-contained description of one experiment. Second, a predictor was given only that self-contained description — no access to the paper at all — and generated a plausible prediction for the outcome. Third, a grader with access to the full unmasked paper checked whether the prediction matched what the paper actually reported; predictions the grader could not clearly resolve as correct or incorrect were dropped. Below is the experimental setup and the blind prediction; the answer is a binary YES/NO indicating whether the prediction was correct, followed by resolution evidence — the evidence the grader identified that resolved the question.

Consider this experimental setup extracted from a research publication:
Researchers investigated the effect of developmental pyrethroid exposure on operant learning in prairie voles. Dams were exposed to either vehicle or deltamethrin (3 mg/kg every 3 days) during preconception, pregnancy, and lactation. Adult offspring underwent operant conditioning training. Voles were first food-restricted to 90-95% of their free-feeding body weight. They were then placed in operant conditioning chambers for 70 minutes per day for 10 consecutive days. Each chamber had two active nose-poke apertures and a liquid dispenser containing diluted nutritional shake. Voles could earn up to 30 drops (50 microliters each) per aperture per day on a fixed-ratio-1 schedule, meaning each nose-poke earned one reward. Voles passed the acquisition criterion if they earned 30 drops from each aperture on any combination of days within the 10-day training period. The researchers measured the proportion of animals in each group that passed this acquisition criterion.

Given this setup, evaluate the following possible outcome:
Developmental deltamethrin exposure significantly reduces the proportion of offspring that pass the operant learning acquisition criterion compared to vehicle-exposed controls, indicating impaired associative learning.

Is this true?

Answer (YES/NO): YES